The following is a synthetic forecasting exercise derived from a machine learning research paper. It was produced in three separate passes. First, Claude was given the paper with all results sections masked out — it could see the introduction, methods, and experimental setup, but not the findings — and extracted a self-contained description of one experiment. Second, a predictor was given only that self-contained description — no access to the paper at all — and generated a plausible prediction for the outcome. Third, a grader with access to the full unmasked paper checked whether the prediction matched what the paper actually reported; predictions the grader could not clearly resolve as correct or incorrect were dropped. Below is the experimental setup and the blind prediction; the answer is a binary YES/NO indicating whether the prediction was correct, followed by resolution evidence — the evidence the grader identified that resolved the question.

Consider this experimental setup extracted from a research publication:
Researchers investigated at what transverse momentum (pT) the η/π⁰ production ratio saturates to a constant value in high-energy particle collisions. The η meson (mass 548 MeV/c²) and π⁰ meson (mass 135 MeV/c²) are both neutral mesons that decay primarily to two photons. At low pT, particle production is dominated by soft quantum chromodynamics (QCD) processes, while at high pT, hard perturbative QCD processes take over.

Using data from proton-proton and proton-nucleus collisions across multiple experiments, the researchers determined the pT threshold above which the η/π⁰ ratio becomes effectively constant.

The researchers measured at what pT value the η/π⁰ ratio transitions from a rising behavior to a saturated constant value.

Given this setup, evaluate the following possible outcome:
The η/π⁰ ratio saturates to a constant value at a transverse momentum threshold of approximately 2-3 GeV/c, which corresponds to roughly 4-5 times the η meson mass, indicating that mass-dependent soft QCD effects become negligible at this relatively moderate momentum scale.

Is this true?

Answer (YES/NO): NO